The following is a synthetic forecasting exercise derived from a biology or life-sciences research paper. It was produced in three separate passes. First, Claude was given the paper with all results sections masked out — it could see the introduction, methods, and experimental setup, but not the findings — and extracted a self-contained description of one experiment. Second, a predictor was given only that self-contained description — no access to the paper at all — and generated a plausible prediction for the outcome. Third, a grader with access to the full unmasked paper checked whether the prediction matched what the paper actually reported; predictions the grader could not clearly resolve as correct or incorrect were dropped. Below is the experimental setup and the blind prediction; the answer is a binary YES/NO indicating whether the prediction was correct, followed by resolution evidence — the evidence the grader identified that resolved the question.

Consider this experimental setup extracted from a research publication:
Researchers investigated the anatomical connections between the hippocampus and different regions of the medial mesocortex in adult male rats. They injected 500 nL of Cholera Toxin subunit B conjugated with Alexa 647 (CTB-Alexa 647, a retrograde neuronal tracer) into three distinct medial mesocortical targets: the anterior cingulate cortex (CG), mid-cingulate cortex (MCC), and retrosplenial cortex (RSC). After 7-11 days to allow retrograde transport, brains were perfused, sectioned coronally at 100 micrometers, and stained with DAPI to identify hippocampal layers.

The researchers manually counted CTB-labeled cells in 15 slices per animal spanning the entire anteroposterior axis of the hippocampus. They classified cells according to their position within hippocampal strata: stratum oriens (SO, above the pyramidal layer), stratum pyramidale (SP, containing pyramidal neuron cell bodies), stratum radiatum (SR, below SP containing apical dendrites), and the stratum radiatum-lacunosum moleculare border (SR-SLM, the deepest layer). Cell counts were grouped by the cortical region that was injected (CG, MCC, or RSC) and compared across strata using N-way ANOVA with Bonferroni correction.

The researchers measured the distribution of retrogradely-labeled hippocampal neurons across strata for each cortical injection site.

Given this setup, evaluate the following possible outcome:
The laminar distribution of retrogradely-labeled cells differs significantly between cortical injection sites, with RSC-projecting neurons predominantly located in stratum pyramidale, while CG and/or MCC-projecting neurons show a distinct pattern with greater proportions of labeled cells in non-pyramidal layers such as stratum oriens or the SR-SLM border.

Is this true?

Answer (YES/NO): NO